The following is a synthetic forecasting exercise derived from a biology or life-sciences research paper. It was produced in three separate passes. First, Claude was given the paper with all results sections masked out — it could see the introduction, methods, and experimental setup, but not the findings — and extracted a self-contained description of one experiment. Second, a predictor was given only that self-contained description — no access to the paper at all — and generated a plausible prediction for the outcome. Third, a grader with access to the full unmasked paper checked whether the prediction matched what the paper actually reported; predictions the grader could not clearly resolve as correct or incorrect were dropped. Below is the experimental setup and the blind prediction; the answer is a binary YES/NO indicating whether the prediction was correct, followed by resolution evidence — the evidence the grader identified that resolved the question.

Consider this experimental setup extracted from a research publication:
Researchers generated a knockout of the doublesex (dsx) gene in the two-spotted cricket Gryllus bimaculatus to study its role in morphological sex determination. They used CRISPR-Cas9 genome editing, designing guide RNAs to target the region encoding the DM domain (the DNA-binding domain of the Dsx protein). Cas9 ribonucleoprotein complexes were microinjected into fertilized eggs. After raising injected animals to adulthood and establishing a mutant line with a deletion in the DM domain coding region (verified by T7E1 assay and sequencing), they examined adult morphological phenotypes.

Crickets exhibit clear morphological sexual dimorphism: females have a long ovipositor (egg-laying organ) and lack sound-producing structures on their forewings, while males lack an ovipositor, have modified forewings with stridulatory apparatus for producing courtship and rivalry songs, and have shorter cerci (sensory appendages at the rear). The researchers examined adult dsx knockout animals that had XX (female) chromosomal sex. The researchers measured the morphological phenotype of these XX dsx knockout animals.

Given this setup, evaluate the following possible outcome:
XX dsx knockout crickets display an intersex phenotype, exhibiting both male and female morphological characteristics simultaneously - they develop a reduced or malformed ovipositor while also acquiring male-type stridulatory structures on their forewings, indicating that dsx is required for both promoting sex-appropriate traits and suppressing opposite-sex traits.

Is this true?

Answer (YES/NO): NO